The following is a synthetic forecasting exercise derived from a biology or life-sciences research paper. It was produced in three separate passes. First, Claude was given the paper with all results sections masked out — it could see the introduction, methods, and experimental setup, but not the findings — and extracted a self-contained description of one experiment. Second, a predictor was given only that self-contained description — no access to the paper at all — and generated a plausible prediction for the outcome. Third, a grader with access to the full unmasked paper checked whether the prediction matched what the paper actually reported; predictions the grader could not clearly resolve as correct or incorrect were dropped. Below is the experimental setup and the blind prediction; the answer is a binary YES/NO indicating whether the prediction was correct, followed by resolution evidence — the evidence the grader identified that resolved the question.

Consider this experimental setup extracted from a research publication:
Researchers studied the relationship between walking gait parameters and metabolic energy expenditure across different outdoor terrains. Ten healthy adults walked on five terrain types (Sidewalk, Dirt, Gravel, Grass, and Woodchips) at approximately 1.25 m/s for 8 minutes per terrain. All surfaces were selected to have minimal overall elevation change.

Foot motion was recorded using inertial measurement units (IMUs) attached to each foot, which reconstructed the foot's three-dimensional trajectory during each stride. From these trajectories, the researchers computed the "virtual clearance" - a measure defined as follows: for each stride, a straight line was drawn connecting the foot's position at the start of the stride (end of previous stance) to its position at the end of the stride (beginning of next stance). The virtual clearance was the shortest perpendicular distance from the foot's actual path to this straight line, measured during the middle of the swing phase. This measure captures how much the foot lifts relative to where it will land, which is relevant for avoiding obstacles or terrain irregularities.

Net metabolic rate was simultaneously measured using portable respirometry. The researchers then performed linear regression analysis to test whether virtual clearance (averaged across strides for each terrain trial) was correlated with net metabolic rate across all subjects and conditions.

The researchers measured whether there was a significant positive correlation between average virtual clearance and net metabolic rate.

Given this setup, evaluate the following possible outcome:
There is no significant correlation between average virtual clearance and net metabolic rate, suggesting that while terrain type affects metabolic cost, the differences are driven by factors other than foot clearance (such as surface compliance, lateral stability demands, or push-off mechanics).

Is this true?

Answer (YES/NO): NO